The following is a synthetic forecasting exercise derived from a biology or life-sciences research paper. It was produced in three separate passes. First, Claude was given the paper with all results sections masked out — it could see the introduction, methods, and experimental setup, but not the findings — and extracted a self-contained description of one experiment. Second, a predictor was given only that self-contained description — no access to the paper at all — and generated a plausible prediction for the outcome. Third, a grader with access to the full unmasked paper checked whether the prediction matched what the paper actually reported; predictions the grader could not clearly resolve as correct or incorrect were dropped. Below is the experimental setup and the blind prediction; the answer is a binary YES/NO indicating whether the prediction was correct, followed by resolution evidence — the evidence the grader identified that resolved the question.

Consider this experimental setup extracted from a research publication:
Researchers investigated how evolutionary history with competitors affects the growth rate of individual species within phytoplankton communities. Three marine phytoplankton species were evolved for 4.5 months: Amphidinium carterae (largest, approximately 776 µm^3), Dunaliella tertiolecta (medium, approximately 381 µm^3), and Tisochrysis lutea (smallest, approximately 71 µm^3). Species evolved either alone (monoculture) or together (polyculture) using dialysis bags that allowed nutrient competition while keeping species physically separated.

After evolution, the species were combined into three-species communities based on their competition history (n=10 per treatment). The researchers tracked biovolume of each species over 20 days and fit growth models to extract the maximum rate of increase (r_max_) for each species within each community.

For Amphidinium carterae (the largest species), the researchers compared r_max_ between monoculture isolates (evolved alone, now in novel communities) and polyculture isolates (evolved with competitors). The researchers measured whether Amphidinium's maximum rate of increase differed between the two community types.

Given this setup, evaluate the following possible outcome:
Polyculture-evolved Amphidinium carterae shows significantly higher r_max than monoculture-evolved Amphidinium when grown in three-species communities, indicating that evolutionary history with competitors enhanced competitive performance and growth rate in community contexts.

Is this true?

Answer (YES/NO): NO